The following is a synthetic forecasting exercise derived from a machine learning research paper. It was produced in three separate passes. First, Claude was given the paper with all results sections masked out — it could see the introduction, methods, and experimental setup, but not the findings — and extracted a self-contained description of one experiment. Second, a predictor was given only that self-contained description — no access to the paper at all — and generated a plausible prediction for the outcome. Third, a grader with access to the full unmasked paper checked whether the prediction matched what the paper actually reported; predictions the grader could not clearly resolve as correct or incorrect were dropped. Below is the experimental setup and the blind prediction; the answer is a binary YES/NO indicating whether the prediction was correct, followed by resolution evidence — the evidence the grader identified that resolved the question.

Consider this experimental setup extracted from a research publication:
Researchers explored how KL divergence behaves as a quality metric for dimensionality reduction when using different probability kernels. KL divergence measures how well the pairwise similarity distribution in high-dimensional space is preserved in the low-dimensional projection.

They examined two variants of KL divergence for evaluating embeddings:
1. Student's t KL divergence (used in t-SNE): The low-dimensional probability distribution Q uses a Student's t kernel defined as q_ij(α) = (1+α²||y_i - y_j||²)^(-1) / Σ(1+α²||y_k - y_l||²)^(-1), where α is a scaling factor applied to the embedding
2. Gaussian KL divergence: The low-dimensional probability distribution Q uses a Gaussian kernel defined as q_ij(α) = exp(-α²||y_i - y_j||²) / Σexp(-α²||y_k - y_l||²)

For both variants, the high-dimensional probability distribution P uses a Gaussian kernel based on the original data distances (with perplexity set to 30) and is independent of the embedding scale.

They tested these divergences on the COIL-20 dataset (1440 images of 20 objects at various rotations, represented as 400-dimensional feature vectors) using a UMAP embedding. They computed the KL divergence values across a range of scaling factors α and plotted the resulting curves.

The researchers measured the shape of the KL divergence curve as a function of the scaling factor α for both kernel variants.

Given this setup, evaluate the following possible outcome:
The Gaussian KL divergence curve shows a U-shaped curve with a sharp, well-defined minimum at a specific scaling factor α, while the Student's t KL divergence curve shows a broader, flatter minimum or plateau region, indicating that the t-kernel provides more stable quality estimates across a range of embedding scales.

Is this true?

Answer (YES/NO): NO